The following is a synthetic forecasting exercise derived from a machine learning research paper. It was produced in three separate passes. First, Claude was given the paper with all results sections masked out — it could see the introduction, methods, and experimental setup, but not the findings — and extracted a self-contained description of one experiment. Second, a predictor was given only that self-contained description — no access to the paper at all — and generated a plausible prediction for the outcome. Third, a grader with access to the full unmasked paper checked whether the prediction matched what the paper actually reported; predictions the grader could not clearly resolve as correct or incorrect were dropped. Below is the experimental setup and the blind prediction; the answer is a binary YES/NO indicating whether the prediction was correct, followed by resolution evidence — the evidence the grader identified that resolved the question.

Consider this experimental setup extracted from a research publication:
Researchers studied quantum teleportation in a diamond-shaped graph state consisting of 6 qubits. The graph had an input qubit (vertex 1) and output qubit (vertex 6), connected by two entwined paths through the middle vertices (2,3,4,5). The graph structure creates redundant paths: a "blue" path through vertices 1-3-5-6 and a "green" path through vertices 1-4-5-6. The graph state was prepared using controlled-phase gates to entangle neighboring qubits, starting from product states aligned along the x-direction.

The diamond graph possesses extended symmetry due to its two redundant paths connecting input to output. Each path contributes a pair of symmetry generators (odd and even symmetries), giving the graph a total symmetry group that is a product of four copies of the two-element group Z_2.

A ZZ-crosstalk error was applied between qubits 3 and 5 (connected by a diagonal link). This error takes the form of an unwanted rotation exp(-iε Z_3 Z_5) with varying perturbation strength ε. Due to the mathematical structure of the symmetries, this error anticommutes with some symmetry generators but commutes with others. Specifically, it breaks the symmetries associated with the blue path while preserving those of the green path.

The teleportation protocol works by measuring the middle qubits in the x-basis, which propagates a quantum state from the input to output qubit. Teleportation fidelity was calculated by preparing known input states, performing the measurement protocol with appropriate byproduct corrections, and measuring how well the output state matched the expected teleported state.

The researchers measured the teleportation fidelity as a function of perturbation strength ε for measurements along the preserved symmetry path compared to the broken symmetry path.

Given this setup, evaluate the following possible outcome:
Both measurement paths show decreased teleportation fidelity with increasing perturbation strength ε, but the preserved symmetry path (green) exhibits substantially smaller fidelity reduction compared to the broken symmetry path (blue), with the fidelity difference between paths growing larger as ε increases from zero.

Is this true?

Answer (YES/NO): NO